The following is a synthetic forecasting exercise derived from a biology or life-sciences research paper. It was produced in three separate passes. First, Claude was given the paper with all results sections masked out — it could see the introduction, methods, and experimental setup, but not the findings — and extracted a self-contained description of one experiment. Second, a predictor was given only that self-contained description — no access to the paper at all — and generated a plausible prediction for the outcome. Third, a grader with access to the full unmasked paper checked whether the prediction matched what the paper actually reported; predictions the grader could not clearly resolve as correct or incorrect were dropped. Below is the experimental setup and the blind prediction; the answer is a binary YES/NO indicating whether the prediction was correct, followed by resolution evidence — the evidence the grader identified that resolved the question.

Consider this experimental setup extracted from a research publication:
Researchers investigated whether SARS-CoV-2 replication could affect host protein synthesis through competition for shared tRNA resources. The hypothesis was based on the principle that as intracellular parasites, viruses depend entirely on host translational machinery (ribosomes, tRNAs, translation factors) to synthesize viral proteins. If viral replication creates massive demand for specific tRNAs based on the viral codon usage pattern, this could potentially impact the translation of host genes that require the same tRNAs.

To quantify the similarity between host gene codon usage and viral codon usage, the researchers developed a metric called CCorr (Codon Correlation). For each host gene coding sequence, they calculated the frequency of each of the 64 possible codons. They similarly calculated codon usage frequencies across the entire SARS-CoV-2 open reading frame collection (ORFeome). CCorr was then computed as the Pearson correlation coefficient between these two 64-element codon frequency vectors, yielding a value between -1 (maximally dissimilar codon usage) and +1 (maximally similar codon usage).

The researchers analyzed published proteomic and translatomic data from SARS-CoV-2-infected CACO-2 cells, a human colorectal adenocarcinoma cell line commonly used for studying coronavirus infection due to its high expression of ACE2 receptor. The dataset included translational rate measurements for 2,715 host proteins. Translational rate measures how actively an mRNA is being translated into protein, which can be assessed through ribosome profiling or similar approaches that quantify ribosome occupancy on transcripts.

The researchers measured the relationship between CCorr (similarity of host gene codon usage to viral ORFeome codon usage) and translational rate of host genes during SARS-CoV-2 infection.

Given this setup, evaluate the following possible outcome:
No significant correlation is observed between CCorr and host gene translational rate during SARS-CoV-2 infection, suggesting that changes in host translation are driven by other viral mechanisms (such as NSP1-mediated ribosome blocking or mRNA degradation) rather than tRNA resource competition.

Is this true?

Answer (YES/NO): NO